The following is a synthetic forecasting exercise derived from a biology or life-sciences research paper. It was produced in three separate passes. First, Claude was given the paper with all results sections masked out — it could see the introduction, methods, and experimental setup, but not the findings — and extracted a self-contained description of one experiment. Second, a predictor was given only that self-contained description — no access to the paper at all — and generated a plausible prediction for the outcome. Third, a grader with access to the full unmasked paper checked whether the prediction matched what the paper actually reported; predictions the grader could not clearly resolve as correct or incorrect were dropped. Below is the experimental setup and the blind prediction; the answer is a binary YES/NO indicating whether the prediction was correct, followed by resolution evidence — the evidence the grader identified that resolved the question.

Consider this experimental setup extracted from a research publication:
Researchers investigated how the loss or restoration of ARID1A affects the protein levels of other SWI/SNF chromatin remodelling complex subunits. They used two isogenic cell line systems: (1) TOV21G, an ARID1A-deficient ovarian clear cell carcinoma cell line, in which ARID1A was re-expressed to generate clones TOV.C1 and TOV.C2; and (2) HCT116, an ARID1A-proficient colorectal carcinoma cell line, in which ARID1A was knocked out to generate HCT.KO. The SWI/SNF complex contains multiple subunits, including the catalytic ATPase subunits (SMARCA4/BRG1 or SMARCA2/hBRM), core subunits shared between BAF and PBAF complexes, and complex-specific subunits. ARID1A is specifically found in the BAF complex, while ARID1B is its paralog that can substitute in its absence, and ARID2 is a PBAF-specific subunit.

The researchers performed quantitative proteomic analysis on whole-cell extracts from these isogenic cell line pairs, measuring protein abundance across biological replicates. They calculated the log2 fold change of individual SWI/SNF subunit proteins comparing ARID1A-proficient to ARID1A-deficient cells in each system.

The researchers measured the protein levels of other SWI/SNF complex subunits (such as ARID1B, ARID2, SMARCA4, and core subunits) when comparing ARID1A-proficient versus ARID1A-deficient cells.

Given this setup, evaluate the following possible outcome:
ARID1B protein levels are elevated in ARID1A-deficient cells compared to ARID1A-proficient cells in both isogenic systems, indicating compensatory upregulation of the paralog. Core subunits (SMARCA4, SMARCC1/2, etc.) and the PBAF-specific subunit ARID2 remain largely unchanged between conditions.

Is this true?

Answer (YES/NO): NO